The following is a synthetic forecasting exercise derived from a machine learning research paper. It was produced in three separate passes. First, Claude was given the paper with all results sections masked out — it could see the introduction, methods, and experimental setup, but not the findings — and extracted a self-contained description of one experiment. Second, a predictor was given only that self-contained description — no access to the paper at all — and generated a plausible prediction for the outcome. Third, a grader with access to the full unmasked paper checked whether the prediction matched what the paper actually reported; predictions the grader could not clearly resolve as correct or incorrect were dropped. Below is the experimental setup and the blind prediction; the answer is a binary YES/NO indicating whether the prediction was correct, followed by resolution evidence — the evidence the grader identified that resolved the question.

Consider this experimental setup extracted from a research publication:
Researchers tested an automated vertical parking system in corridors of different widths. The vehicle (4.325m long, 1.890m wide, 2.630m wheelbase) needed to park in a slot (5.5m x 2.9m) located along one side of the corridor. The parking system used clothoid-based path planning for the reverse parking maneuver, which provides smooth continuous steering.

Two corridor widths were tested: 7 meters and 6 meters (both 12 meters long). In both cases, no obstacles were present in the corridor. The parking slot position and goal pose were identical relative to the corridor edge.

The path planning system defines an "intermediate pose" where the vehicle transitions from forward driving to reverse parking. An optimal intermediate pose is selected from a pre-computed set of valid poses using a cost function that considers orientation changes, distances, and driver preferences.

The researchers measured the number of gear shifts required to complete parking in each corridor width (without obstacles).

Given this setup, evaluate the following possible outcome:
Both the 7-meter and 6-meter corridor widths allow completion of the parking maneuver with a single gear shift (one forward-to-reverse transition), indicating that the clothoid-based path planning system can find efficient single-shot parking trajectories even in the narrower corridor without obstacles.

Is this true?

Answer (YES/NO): YES